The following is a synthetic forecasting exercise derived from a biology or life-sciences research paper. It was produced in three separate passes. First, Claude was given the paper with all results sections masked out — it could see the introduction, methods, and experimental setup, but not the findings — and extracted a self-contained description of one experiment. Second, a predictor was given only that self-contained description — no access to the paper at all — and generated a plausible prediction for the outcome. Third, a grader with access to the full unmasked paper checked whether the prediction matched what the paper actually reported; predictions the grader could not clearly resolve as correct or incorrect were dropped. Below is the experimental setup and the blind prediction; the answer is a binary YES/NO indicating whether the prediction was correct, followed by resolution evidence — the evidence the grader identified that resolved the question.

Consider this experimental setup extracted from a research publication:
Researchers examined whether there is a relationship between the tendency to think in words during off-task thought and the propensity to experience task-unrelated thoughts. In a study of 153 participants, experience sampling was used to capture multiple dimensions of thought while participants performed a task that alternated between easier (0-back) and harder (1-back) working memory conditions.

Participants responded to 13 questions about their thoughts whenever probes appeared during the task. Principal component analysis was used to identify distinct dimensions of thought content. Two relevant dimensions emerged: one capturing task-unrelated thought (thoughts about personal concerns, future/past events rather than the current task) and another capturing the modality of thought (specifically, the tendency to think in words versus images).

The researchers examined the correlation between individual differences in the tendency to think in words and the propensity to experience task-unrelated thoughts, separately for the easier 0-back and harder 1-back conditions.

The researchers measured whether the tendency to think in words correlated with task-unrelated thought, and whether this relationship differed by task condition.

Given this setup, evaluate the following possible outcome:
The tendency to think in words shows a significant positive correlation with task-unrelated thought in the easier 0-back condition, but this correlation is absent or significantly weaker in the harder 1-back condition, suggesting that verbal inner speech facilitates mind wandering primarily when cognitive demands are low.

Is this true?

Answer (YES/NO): NO